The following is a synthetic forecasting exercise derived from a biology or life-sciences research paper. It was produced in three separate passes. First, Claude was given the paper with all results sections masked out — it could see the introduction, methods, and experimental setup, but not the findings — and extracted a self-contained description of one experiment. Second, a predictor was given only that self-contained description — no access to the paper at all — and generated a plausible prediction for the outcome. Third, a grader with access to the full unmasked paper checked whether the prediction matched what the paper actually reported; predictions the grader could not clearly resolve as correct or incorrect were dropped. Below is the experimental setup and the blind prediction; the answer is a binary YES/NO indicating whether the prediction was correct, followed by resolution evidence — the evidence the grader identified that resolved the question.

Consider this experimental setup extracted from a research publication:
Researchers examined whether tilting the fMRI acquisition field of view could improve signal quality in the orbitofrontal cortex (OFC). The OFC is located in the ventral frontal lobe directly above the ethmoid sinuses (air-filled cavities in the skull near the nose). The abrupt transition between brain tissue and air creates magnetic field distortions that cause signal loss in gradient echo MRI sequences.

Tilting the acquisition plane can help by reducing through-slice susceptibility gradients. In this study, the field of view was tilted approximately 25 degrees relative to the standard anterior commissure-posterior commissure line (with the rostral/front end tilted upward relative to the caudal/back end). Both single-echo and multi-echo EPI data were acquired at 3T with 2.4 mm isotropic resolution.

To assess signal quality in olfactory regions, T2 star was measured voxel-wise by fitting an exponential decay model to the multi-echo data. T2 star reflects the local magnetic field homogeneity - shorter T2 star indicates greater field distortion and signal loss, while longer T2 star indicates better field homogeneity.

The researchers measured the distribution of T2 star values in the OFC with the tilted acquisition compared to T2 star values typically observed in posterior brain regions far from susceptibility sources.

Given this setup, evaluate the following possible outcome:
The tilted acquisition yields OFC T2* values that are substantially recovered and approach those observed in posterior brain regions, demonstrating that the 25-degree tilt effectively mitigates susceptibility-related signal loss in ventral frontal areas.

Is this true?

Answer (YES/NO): NO